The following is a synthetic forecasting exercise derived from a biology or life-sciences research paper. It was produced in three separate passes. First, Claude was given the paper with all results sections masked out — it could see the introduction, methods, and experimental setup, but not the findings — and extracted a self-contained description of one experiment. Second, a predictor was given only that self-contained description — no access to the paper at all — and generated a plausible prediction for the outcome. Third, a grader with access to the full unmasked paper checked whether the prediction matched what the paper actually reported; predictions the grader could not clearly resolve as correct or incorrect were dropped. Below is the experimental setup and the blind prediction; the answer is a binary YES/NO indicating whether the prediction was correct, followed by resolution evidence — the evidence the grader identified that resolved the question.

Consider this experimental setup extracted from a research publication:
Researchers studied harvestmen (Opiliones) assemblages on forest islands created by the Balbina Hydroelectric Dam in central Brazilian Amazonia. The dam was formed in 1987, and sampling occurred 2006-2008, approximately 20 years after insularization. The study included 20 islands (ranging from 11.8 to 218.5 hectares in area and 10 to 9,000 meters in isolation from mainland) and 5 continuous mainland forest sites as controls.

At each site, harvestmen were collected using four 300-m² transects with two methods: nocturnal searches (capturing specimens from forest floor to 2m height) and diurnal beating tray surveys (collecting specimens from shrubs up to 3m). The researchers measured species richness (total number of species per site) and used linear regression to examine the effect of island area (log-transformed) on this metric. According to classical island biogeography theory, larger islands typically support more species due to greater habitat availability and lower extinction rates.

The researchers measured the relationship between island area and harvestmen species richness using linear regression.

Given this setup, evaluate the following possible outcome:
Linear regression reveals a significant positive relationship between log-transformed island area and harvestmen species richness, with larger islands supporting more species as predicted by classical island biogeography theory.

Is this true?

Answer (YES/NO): NO